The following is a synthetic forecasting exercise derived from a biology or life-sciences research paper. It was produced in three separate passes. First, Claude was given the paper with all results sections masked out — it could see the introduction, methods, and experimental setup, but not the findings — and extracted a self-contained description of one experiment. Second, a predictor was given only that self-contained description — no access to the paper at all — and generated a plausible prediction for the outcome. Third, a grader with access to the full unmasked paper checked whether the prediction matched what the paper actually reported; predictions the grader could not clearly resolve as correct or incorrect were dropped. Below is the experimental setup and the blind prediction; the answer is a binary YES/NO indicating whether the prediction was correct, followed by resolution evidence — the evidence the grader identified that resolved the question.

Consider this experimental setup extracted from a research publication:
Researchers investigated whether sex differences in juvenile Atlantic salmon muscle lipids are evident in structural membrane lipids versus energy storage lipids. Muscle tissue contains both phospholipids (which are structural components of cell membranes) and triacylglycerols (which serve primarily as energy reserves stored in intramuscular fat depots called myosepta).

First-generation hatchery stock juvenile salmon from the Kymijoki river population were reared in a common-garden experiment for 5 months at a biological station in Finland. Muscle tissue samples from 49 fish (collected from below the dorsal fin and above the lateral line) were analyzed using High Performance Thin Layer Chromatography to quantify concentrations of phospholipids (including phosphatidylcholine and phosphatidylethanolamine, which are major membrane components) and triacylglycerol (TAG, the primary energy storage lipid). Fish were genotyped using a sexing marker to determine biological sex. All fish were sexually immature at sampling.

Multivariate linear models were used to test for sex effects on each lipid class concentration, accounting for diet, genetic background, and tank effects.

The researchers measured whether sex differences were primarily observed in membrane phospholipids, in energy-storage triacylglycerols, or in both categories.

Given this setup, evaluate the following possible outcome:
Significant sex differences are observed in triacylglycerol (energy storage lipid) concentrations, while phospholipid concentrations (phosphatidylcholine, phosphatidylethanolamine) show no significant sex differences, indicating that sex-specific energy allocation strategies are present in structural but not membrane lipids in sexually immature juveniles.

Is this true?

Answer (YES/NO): NO